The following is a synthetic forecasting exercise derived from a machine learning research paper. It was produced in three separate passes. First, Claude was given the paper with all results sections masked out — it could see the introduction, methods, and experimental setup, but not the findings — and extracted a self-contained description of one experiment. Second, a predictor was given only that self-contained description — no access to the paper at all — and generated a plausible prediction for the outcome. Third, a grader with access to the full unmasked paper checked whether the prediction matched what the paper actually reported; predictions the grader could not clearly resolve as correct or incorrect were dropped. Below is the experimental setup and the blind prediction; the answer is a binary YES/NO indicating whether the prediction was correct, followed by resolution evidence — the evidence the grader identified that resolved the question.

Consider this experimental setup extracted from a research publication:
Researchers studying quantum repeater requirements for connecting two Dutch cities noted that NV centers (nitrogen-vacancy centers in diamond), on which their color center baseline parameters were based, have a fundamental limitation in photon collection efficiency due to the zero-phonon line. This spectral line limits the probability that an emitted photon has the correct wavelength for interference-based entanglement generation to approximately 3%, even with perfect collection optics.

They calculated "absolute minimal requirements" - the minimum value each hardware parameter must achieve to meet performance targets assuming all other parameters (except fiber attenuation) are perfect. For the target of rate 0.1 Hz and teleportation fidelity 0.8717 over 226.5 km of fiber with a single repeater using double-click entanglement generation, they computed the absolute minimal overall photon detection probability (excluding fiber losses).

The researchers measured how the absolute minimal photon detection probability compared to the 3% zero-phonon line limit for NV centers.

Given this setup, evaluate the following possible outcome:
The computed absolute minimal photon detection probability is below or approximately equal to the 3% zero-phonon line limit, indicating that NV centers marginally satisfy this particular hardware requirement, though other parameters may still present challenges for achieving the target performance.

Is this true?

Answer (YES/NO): NO